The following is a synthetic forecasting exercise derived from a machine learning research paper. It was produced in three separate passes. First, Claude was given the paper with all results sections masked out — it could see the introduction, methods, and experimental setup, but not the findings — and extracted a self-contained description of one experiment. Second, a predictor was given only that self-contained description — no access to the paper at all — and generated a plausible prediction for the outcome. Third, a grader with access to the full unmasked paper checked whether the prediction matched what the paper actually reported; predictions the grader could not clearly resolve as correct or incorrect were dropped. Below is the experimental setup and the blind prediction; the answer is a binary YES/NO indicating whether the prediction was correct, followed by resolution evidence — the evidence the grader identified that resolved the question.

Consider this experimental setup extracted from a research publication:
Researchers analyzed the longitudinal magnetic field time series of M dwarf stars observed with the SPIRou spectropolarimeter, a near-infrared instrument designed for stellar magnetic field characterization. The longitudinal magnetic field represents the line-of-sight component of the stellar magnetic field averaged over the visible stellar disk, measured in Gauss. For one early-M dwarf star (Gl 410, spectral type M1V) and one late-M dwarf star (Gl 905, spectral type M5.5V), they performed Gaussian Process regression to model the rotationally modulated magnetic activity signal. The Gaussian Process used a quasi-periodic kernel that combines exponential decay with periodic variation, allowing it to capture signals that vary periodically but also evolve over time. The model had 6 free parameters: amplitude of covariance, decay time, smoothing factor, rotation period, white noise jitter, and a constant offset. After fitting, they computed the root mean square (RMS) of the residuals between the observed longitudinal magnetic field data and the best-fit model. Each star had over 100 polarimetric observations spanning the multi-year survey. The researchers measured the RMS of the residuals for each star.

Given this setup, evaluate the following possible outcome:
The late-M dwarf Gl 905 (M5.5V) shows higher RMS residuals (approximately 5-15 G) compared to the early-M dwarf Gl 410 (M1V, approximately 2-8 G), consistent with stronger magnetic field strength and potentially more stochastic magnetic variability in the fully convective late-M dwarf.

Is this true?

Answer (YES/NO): YES